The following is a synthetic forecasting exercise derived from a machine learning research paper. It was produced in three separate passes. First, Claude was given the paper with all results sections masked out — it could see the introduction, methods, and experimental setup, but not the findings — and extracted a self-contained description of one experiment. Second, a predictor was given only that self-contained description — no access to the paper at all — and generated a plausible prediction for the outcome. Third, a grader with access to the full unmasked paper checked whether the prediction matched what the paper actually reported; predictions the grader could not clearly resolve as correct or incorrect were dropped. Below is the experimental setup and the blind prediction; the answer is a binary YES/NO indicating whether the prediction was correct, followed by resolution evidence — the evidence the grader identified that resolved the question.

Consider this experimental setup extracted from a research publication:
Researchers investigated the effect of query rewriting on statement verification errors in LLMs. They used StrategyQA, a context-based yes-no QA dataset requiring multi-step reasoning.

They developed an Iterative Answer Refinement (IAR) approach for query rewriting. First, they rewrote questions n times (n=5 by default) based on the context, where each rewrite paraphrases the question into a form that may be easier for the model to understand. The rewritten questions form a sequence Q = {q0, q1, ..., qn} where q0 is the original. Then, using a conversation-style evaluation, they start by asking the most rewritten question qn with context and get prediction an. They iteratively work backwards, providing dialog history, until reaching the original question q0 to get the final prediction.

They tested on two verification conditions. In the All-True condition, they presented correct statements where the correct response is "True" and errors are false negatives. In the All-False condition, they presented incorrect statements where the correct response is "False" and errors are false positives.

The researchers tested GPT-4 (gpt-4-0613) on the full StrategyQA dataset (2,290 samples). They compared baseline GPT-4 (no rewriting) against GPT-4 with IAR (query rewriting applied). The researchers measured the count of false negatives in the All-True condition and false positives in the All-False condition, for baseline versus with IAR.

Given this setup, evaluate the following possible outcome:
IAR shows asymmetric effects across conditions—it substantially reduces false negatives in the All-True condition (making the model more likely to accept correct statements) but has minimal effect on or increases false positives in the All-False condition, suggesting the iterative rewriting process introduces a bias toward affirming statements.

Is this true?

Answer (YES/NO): NO